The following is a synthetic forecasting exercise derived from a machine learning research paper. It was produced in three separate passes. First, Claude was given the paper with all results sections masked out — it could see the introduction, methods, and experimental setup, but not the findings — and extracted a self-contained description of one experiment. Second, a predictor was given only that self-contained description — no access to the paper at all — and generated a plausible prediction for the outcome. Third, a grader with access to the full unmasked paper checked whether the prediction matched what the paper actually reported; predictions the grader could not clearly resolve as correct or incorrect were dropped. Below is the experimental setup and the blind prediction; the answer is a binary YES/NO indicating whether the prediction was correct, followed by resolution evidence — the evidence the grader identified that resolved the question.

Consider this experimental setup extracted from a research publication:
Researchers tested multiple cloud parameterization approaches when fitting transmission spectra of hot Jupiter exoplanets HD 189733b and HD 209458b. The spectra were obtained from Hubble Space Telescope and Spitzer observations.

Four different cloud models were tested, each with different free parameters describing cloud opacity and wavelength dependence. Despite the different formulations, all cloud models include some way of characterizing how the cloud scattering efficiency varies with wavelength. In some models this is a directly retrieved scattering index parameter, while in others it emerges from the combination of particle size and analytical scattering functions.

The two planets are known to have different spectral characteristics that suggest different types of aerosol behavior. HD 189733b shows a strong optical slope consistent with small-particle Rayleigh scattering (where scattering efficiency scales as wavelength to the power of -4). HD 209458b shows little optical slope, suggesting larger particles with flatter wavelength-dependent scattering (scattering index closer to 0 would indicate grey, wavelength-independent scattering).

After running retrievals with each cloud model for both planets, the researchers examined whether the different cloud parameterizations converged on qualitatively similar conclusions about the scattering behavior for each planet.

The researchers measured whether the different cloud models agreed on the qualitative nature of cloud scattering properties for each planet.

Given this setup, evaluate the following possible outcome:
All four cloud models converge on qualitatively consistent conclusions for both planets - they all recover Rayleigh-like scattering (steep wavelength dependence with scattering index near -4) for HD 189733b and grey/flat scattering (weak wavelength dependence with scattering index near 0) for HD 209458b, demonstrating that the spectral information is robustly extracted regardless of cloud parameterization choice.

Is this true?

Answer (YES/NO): NO